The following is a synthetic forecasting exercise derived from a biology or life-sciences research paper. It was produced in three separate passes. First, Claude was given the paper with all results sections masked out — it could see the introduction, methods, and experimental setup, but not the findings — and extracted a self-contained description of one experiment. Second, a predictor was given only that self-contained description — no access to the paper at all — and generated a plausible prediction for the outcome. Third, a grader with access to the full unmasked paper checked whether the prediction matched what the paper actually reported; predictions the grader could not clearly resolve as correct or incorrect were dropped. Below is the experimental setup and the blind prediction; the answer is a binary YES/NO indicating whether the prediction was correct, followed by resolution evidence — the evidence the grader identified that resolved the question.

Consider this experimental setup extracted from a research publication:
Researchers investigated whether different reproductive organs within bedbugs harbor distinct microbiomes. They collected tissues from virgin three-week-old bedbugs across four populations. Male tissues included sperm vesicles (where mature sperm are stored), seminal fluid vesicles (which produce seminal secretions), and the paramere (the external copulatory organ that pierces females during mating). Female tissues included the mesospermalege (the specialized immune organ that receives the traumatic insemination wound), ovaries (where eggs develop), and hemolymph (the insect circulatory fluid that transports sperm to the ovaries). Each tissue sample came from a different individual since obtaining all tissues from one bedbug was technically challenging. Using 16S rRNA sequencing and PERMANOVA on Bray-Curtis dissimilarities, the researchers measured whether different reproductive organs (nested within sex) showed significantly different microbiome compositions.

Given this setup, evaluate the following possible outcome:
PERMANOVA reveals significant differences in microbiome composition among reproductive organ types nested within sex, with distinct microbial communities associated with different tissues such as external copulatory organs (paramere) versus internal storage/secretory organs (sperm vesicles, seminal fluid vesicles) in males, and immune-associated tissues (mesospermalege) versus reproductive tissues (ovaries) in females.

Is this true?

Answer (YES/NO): NO